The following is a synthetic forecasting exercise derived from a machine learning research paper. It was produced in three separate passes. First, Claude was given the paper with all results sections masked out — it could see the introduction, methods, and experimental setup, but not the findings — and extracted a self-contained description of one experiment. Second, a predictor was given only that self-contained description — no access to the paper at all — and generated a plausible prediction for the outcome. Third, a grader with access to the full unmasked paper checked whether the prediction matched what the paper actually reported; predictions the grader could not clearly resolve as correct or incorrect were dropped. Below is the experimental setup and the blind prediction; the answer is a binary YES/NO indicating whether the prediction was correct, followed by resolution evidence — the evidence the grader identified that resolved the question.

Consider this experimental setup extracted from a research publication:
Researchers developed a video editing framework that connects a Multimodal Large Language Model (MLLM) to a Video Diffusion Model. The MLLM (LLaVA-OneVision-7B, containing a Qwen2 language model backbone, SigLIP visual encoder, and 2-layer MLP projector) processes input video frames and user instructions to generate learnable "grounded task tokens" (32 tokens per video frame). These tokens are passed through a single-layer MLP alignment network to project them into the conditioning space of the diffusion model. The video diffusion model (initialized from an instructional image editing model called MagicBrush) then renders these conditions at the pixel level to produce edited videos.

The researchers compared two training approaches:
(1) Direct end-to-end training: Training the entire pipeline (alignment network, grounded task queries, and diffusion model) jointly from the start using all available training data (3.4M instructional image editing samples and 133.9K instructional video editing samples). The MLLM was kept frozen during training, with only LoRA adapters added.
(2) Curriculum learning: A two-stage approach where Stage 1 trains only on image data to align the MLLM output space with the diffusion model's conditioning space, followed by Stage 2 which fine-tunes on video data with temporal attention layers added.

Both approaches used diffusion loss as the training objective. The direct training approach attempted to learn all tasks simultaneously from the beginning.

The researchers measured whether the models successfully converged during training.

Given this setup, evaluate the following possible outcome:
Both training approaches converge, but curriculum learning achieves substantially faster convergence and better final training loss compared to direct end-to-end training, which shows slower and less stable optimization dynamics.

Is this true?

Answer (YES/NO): NO